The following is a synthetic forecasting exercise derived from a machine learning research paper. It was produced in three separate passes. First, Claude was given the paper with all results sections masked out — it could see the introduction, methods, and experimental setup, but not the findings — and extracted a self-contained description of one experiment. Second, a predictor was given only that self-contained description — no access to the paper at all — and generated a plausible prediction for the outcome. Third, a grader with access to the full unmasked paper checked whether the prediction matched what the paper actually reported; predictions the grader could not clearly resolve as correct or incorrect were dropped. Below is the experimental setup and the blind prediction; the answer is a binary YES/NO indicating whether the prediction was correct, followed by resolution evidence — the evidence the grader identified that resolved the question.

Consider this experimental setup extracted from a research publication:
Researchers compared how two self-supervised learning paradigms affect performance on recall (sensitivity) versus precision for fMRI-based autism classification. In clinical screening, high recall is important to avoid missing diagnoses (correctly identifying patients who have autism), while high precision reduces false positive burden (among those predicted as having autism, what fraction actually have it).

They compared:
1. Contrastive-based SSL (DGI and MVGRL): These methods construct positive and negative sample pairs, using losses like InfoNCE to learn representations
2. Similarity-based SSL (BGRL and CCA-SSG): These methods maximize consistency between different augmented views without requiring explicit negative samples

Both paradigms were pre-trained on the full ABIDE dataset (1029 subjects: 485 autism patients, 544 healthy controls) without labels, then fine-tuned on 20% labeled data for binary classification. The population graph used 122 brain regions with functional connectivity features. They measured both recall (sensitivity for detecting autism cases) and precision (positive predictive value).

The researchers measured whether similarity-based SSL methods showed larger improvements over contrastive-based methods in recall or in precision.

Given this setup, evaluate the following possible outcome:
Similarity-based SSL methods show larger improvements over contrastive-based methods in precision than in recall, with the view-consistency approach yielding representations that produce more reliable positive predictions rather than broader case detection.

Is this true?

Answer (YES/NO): NO